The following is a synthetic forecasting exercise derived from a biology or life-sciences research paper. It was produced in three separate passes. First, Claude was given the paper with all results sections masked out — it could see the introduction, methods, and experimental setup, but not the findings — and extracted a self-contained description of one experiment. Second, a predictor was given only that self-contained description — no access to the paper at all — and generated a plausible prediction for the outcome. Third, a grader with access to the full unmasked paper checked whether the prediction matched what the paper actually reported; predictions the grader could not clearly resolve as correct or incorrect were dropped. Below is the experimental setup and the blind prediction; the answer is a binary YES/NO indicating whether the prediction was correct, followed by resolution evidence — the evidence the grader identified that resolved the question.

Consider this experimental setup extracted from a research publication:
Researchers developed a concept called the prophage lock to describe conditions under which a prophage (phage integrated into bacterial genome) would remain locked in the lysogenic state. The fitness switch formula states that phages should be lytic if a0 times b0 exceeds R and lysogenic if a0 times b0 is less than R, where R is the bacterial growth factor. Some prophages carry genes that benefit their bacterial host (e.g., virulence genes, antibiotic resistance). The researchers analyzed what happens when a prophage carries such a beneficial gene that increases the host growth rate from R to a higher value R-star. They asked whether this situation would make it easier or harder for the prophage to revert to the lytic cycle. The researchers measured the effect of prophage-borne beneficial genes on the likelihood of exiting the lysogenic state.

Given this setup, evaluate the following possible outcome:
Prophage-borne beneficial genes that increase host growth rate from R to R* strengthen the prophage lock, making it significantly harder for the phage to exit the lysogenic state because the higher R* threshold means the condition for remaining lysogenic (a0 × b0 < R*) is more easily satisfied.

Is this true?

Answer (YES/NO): YES